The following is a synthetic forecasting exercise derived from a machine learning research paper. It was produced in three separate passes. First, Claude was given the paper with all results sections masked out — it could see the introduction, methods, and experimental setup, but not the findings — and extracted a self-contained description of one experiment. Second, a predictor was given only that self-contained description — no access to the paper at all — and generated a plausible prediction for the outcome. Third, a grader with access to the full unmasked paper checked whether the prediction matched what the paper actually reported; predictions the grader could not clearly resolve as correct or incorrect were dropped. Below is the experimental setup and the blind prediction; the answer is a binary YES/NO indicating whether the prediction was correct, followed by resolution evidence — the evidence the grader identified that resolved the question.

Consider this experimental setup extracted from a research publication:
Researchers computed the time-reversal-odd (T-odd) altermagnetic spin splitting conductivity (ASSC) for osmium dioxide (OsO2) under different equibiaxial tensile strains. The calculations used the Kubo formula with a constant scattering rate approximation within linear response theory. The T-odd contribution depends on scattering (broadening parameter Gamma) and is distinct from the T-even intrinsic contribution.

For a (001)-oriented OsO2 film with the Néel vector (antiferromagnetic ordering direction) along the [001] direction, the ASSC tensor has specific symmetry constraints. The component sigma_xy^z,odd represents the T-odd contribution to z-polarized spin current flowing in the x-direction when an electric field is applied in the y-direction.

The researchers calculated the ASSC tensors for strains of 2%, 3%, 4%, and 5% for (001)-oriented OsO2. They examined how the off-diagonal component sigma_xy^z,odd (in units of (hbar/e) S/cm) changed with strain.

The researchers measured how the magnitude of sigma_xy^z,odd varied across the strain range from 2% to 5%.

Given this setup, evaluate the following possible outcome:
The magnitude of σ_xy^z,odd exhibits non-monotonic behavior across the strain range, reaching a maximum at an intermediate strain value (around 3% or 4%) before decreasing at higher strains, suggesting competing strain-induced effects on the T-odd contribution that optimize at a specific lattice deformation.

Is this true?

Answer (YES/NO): YES